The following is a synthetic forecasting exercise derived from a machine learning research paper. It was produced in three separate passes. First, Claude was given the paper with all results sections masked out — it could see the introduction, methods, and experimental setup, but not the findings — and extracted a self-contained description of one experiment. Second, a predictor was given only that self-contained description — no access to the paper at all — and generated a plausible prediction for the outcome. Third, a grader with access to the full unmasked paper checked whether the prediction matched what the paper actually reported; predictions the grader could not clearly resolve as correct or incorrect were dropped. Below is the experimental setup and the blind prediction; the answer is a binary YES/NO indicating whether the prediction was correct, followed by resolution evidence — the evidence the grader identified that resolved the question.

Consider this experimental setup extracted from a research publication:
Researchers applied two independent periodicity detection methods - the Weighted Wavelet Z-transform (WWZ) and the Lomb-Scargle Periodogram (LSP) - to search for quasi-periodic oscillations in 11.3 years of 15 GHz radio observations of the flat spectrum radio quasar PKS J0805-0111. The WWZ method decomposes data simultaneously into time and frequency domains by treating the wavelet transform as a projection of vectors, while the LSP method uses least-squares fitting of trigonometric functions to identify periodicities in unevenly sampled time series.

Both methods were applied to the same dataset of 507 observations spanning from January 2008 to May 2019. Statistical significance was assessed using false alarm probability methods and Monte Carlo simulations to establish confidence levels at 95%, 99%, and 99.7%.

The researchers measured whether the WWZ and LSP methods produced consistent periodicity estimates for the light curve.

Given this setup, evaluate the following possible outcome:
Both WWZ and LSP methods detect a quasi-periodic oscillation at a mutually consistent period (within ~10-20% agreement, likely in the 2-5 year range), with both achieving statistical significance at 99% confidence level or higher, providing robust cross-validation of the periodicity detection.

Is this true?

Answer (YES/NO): YES